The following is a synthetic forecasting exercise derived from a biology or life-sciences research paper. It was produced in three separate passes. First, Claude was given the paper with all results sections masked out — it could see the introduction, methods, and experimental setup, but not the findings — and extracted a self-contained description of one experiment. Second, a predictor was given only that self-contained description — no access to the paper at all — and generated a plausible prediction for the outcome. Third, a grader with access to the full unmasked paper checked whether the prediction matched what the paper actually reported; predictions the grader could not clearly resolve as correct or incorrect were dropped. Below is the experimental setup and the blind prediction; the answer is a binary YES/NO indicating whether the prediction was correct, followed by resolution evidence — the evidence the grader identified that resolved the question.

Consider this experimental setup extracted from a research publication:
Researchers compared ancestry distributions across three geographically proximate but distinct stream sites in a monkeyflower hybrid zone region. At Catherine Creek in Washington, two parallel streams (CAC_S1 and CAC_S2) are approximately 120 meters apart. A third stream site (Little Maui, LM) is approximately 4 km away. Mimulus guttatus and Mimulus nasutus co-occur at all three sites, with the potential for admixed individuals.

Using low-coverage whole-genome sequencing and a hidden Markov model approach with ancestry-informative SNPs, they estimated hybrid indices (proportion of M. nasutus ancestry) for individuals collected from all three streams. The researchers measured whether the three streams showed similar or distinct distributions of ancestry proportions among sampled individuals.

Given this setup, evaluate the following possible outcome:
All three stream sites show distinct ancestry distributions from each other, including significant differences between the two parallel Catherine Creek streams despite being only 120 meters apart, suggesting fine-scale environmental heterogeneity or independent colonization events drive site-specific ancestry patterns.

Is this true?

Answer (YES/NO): YES